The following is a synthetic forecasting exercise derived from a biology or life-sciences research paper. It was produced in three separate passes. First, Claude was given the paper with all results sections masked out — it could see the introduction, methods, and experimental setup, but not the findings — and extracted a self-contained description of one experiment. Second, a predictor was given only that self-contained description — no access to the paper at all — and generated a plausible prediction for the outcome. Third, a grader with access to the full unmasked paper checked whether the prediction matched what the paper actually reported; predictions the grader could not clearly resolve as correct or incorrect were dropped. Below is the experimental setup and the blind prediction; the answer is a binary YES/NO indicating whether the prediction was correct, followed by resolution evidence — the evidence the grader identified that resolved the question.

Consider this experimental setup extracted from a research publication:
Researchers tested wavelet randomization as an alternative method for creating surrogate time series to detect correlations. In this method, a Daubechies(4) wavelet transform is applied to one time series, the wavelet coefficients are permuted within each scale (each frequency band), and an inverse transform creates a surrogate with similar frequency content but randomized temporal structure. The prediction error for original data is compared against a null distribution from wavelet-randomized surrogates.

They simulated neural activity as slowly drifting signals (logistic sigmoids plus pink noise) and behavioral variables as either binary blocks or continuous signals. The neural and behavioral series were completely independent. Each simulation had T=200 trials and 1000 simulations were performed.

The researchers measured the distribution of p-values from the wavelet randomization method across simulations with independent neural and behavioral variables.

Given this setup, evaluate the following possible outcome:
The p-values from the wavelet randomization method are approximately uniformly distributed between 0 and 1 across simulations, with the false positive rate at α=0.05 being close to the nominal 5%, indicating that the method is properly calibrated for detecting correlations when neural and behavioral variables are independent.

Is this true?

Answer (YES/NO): NO